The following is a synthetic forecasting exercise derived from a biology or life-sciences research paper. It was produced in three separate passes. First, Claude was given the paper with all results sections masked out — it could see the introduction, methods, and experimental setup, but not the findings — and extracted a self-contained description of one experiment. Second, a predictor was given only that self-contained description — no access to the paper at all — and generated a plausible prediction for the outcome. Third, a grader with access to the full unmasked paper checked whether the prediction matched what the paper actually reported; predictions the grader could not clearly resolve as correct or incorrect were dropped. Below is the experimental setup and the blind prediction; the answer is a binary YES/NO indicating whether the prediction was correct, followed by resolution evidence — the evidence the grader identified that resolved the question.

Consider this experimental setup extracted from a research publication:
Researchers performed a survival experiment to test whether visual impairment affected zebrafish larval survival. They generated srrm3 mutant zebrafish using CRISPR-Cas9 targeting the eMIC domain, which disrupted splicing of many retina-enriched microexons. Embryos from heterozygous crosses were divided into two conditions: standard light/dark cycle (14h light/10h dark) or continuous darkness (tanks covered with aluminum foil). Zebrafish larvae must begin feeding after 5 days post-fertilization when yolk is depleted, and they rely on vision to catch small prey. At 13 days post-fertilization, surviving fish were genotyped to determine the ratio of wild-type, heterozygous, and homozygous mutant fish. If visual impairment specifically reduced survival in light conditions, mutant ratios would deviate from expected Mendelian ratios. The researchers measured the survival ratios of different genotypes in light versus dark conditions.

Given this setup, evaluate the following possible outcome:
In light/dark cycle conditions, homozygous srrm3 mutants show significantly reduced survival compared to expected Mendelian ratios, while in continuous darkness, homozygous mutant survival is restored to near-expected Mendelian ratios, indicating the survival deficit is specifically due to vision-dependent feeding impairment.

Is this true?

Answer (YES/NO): YES